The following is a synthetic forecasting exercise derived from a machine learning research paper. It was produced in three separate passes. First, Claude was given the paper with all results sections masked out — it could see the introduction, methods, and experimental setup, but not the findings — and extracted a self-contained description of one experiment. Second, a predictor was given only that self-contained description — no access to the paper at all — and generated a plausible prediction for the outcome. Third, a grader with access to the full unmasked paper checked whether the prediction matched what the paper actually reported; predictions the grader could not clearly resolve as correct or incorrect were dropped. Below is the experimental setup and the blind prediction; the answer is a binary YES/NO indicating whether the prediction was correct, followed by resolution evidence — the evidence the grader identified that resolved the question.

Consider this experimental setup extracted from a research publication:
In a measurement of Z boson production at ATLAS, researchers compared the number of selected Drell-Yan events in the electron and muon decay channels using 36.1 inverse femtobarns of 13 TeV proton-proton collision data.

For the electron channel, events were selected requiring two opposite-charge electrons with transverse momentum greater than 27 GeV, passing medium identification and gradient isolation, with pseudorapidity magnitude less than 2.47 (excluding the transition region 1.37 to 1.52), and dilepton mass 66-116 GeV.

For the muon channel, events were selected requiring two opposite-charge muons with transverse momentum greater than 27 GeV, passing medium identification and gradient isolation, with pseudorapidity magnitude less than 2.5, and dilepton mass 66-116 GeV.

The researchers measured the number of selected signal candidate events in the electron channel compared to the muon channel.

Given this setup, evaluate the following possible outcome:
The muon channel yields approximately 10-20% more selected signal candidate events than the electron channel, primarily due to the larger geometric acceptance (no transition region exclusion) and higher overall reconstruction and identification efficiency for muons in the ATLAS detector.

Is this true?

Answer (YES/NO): NO